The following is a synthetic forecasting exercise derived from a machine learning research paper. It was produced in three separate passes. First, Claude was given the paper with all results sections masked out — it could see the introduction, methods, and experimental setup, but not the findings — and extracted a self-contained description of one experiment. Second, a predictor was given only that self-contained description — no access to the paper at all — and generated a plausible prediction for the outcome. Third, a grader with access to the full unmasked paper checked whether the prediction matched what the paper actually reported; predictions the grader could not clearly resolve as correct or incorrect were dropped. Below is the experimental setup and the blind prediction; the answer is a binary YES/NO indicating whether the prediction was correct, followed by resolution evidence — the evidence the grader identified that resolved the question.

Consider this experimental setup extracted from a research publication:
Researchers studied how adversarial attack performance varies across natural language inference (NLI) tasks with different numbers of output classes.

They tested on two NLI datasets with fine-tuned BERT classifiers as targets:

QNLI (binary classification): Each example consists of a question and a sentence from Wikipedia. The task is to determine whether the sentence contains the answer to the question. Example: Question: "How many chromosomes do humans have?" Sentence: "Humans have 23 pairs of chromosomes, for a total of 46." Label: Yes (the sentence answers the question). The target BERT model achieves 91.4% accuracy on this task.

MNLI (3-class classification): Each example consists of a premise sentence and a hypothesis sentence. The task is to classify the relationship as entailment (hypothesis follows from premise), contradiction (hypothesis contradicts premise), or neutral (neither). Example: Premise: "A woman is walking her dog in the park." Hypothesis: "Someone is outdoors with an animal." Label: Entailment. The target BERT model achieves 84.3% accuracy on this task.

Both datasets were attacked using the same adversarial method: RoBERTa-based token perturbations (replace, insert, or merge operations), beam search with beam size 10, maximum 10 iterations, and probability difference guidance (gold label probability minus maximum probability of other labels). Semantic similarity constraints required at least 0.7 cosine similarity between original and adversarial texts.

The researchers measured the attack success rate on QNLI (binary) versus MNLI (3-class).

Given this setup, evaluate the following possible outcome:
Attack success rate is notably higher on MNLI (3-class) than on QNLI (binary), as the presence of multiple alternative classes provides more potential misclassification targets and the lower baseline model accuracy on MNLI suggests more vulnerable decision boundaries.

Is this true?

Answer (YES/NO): YES